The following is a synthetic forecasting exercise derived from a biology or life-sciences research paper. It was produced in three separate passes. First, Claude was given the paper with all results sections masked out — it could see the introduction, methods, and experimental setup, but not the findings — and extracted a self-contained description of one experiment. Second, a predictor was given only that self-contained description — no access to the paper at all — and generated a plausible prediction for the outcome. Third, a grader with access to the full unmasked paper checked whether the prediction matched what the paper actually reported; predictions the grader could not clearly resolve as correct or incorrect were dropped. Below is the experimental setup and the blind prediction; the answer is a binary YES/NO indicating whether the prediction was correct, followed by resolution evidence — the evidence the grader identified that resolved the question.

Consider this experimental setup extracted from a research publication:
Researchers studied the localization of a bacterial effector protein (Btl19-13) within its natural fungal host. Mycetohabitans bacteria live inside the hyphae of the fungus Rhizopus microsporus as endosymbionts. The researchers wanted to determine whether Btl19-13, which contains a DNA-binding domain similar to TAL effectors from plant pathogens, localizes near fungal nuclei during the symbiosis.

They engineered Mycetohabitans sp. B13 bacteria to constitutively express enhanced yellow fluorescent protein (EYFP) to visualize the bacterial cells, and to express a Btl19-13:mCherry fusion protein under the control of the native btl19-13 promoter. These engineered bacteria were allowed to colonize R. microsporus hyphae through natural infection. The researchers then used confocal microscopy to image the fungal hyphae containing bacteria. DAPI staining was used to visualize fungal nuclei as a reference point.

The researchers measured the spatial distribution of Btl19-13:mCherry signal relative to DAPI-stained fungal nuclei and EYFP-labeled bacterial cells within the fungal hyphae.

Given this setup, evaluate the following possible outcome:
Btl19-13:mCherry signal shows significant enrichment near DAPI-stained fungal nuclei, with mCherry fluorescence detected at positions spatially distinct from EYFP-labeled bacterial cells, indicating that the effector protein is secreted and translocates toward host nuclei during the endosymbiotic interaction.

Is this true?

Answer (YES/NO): NO